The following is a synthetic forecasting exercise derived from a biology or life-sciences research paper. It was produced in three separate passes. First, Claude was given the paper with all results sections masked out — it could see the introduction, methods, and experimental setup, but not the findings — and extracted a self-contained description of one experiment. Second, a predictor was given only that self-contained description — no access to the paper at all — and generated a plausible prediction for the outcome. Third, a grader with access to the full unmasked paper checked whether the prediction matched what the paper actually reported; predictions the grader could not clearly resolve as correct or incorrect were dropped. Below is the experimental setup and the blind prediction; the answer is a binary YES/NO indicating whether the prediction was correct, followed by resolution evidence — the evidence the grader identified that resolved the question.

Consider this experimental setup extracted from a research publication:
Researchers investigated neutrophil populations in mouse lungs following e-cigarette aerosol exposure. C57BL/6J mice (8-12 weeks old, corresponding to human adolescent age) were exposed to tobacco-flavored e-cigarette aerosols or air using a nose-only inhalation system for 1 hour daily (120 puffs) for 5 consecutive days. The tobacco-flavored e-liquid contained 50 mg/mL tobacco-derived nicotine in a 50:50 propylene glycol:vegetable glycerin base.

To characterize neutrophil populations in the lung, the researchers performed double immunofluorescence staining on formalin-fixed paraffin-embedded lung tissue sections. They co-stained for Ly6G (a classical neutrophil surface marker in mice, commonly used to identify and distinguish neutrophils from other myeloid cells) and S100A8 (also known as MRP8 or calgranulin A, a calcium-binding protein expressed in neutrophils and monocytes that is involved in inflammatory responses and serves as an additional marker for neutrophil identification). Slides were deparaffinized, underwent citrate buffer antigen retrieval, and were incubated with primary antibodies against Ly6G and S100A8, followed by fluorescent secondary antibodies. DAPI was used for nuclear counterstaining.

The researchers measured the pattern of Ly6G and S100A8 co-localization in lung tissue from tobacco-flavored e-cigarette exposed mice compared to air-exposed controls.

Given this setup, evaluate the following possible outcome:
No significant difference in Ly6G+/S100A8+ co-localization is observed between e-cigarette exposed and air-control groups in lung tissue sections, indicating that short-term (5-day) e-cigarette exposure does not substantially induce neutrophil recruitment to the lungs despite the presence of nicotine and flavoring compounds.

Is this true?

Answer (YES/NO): NO